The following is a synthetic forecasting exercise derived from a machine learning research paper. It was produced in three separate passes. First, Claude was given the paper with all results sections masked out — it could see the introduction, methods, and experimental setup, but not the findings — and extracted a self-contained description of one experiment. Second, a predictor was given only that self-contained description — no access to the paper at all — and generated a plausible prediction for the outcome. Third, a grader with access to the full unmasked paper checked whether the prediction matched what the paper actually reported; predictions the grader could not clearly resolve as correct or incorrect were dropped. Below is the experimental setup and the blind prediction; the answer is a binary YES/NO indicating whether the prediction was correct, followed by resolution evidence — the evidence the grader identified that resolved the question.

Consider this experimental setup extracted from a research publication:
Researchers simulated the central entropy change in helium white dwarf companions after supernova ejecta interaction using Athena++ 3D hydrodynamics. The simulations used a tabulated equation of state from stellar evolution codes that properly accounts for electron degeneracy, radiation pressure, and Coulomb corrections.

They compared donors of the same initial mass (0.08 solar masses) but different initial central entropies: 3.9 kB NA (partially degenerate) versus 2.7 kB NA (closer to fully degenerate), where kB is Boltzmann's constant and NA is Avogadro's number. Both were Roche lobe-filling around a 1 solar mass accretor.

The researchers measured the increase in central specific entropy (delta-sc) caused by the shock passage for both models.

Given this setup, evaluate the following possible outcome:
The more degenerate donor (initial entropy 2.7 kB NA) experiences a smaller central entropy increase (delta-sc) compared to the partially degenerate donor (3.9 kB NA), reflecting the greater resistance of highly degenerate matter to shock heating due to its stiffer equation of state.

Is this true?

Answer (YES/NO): NO